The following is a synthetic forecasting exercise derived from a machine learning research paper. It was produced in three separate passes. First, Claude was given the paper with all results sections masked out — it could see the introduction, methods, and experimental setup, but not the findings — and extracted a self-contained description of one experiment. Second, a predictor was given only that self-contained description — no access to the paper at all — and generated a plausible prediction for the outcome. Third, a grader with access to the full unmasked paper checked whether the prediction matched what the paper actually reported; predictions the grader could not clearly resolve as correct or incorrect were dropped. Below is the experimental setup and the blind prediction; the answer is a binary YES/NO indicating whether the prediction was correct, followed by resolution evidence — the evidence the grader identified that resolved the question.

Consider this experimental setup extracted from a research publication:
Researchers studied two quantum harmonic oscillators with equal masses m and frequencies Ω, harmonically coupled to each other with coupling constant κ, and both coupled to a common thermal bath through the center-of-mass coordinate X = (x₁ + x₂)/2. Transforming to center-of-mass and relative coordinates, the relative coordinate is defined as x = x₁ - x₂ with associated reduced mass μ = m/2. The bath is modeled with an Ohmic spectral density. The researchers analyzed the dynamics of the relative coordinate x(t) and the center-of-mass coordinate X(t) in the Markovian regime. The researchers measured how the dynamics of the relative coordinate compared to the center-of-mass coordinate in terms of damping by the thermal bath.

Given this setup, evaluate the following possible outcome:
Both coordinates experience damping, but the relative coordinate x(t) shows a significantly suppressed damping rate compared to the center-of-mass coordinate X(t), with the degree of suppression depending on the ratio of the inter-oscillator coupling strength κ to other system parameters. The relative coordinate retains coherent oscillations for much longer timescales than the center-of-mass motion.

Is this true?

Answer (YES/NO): NO